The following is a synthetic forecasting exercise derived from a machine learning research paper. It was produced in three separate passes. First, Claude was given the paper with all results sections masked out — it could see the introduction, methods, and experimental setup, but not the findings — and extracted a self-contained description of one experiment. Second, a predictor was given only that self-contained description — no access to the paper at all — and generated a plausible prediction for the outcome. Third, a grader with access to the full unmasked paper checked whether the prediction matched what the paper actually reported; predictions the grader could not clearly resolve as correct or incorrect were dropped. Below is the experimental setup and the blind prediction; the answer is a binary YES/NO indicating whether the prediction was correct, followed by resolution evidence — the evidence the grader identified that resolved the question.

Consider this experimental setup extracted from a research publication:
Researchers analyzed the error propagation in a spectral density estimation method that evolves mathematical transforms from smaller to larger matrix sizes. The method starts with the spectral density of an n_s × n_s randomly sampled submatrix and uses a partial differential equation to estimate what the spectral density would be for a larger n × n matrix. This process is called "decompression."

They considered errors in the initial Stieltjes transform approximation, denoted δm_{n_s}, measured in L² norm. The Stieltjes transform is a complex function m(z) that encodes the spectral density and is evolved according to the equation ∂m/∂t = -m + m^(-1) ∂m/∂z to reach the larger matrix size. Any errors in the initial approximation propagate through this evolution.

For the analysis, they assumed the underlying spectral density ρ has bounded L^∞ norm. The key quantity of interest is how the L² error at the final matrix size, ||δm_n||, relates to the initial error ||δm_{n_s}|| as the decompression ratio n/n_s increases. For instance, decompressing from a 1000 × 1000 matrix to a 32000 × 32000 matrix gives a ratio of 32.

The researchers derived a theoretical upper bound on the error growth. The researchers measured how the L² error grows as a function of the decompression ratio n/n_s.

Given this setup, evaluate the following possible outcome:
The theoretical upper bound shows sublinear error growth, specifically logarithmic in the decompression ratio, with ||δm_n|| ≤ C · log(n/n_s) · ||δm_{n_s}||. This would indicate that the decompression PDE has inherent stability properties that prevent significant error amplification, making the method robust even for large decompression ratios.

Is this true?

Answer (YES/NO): NO